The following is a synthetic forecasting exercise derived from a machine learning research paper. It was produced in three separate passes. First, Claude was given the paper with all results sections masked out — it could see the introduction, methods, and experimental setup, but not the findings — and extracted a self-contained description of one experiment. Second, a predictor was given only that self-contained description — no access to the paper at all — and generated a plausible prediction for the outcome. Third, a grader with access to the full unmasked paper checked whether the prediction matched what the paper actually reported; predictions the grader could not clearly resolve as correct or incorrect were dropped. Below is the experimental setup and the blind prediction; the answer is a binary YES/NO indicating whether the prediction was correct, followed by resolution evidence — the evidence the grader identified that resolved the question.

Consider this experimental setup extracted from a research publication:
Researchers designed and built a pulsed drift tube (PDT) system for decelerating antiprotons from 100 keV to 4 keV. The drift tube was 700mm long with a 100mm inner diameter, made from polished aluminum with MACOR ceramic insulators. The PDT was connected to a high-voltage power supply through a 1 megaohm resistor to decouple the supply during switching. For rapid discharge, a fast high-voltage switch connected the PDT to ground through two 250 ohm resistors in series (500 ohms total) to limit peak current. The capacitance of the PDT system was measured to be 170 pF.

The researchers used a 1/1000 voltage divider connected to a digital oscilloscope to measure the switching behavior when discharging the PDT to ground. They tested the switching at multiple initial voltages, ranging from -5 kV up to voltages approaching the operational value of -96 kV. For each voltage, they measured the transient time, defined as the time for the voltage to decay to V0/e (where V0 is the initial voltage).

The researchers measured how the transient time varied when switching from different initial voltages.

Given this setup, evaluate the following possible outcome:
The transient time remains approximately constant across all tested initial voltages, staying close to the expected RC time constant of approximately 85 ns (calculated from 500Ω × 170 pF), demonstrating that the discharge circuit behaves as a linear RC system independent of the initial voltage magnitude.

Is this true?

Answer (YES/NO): YES